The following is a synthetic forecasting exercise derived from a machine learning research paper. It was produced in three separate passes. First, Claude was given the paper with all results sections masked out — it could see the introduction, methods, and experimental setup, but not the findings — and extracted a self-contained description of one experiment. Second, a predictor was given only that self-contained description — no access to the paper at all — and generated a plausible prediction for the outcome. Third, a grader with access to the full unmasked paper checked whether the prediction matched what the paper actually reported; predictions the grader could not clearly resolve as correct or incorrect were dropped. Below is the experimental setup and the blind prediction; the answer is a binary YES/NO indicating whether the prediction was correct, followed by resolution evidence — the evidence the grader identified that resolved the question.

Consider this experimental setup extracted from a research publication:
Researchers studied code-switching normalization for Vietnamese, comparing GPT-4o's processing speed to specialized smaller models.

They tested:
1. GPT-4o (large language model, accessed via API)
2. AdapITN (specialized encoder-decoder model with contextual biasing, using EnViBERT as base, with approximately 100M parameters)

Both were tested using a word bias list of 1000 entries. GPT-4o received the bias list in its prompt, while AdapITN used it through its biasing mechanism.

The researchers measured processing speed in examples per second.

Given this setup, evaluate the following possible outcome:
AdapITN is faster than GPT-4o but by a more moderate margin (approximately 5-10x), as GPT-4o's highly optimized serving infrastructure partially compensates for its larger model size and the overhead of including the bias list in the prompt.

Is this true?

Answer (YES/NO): NO